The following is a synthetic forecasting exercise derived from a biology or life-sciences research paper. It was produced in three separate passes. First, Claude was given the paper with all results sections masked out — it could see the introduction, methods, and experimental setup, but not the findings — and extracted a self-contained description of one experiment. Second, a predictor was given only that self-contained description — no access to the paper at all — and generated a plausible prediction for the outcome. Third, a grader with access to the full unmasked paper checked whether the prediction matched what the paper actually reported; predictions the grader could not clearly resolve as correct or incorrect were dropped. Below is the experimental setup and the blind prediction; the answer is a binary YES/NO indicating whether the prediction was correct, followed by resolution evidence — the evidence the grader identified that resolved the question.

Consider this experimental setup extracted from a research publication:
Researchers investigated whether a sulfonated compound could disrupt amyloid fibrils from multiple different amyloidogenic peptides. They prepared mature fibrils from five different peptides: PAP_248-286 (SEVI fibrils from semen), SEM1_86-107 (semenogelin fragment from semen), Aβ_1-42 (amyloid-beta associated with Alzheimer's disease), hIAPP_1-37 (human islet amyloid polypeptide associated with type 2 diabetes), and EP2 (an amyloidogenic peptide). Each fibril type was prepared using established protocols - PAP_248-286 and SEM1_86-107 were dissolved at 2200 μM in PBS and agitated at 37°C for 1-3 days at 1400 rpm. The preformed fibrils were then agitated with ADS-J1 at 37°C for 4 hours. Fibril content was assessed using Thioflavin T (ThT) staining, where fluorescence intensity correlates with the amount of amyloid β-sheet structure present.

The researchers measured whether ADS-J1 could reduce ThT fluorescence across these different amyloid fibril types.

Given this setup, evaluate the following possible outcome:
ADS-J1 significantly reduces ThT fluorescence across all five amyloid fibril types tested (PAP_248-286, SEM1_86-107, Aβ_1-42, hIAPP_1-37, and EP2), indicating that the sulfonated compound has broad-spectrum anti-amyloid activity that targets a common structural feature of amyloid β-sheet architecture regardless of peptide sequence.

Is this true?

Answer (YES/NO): YES